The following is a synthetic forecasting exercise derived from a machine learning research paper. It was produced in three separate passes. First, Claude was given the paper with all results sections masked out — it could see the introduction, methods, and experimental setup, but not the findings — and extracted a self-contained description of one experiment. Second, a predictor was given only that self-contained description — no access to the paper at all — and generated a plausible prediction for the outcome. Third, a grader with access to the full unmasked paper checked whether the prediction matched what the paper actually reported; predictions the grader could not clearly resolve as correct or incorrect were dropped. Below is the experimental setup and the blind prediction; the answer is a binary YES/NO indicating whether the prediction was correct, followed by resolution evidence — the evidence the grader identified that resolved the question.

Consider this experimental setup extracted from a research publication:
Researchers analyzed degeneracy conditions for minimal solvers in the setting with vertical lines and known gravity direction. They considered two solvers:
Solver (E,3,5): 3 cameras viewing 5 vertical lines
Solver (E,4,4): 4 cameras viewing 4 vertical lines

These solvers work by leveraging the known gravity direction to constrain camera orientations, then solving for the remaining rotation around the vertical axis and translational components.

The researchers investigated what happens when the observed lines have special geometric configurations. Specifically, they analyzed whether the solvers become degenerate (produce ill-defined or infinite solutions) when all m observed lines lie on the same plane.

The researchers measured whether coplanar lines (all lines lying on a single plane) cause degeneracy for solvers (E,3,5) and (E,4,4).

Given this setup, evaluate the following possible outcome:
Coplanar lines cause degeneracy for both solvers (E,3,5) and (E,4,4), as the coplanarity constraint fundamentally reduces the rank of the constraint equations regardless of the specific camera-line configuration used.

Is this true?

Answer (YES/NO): YES